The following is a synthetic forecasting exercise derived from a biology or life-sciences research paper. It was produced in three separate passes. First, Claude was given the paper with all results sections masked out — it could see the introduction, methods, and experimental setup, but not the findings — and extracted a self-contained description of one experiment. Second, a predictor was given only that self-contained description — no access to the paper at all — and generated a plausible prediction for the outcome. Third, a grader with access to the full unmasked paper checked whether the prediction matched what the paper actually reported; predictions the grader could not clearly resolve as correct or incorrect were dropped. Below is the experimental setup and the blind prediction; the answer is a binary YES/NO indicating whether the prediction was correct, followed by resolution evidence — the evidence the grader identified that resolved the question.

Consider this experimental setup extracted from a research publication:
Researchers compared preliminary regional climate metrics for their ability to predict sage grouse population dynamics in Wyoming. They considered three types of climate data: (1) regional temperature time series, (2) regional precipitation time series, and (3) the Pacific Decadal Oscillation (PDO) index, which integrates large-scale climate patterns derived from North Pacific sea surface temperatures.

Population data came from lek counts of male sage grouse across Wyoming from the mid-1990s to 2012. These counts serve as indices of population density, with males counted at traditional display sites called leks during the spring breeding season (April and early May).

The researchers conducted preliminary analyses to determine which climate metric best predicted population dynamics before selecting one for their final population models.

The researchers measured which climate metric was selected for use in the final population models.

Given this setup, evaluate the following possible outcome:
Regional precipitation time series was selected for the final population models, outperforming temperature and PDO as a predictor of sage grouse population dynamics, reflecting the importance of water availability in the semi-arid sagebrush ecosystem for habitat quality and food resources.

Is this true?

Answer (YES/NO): NO